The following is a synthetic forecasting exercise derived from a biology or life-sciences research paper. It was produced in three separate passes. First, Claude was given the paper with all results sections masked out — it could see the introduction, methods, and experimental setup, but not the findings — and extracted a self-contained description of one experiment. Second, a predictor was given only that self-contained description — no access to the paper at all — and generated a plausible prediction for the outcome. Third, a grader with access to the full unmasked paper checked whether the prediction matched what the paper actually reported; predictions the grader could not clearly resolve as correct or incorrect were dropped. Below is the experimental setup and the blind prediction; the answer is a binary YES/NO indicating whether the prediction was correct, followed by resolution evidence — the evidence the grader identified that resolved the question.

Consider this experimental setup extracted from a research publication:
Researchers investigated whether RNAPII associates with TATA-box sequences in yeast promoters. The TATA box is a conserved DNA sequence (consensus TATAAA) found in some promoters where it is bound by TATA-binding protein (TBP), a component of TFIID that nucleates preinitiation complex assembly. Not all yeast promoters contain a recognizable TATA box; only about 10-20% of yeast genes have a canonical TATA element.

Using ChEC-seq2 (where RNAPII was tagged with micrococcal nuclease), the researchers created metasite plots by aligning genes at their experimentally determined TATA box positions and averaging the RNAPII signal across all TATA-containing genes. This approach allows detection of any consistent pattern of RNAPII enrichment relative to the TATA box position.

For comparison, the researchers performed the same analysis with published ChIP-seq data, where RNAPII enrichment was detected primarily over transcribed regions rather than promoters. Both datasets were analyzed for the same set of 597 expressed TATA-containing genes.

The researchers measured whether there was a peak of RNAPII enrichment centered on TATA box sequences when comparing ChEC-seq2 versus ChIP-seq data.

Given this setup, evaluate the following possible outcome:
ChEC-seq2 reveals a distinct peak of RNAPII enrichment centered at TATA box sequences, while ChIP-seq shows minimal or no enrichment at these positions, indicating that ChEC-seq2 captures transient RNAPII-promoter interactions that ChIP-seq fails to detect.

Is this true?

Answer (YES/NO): NO